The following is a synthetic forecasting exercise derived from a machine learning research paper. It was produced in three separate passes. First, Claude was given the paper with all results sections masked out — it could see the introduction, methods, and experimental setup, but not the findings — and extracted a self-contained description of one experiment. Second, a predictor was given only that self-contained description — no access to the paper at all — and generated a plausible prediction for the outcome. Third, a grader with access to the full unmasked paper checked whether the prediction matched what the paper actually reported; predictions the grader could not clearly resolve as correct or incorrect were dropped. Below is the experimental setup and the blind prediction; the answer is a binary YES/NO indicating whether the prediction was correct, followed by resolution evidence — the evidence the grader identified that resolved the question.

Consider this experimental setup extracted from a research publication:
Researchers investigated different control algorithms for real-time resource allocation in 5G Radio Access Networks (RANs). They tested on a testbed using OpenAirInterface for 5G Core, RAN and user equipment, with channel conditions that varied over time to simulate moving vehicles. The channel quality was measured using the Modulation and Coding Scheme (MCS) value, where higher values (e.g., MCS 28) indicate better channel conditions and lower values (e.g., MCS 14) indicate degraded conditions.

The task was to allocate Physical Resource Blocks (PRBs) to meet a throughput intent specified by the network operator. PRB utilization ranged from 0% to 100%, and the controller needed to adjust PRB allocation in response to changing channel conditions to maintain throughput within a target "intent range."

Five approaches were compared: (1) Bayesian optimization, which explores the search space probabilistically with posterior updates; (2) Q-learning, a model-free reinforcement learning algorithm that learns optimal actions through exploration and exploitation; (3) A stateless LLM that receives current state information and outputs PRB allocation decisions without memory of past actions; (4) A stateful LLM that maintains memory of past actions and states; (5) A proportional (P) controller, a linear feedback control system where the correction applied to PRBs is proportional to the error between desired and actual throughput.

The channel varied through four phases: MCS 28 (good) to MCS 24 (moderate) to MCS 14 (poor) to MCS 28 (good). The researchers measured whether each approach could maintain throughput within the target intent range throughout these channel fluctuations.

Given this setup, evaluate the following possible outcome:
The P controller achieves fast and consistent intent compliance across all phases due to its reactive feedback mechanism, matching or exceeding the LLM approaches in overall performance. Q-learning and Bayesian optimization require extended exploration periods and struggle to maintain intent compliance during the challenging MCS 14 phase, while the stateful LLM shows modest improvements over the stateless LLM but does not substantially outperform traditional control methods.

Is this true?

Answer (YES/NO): YES